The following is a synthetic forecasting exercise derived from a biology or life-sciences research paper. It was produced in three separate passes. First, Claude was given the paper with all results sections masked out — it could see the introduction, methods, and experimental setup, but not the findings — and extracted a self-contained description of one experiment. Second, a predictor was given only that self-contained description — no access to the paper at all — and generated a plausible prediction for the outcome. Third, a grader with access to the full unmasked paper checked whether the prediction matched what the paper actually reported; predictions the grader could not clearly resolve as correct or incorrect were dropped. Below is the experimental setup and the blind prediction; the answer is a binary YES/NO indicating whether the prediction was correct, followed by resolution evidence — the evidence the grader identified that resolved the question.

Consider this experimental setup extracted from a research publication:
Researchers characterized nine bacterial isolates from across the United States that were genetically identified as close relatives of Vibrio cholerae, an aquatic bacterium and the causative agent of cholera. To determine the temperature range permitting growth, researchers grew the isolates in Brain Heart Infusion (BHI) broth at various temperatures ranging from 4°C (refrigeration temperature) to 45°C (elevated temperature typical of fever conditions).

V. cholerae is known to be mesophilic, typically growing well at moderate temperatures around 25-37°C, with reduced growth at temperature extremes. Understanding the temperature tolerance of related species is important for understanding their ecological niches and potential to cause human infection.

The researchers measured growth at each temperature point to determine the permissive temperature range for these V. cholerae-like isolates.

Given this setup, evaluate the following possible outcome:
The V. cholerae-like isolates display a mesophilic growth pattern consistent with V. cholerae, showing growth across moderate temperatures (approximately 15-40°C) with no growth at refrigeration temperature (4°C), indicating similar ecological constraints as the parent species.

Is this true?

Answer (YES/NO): NO